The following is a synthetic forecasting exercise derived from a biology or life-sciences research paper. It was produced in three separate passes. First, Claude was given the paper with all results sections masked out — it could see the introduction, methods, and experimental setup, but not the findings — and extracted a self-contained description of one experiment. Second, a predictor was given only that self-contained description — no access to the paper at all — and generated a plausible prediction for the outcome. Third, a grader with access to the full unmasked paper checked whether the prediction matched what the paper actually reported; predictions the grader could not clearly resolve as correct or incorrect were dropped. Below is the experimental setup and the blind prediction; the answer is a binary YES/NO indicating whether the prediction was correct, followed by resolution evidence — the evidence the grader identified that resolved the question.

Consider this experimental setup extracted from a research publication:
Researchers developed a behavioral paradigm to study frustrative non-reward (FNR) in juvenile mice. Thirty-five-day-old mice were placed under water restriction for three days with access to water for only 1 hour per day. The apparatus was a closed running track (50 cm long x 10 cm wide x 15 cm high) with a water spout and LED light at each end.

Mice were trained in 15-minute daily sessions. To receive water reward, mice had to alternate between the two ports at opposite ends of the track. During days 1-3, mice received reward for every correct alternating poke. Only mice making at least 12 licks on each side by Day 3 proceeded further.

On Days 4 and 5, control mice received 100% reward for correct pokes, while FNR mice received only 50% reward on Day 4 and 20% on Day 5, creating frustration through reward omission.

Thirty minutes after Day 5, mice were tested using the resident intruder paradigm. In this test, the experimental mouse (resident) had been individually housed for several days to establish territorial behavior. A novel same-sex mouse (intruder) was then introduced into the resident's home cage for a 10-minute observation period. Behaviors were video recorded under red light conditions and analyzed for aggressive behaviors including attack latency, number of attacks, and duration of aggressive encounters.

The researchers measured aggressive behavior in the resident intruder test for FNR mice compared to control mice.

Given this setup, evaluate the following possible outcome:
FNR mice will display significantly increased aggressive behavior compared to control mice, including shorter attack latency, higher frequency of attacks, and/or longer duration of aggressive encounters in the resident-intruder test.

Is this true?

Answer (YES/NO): YES